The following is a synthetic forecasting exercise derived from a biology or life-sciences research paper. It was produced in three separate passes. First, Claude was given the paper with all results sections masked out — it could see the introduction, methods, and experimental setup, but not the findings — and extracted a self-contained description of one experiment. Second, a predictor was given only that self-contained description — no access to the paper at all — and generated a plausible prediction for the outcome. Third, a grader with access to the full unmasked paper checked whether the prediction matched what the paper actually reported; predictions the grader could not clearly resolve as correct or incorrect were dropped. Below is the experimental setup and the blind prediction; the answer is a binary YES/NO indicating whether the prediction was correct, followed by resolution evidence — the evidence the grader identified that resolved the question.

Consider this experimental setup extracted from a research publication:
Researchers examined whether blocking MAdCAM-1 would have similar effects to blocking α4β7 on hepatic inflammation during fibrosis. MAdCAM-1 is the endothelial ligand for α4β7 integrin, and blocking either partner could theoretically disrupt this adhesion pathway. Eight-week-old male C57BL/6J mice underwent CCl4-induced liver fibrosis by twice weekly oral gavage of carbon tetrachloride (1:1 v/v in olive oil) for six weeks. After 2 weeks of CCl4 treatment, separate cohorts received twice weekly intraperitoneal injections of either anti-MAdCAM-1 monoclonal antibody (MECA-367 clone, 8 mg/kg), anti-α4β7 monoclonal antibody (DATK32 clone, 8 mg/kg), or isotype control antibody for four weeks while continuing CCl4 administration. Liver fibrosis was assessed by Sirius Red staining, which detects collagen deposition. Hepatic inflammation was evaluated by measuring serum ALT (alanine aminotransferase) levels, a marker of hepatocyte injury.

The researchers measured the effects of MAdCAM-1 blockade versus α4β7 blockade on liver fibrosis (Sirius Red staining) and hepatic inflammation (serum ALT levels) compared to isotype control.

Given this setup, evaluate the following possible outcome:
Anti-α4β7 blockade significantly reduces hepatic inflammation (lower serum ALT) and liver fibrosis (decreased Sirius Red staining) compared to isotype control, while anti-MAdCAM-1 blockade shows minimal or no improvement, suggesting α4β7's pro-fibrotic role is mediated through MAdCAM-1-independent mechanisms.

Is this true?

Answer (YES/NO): NO